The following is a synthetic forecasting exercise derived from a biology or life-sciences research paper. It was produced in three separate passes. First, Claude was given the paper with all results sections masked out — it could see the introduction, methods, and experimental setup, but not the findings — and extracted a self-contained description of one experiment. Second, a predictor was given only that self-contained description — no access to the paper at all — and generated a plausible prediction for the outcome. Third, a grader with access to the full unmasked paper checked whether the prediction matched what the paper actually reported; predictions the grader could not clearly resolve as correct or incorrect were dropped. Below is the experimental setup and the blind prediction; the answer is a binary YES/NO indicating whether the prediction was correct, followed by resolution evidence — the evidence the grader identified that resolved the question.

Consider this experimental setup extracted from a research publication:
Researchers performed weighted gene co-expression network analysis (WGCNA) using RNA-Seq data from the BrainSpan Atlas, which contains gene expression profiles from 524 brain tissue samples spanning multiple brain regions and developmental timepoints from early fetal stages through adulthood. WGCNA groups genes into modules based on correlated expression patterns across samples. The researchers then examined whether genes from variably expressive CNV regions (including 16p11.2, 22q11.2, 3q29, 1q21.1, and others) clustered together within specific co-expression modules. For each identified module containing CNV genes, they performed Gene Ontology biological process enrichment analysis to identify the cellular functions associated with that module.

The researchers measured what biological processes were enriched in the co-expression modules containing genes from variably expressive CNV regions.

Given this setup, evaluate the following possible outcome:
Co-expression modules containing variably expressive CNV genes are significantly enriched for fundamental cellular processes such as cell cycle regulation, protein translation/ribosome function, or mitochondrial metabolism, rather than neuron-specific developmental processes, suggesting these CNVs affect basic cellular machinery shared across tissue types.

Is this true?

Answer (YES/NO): NO